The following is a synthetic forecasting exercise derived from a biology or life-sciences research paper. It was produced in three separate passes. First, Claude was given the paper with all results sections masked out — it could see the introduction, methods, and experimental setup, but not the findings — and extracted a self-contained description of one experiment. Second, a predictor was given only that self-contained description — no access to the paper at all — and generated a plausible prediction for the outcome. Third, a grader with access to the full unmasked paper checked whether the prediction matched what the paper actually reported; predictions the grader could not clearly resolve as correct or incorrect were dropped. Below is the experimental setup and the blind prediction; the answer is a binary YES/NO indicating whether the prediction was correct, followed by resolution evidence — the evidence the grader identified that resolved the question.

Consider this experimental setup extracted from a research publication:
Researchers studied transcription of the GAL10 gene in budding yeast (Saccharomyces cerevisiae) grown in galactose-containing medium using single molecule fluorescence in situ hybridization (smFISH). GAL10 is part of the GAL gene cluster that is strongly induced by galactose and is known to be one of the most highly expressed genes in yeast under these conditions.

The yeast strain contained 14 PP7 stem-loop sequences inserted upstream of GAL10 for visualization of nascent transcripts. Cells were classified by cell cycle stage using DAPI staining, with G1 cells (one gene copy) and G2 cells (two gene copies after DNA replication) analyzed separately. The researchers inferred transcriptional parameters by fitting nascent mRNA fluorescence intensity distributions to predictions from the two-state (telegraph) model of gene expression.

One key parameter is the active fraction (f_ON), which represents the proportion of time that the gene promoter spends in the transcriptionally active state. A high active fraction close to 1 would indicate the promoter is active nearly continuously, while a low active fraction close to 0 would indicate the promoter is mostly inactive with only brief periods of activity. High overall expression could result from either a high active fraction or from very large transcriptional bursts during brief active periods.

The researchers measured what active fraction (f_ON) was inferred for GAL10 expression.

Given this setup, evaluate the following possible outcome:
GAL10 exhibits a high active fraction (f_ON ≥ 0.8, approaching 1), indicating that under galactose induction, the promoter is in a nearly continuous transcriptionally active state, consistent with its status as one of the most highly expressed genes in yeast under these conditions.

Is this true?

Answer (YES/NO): NO